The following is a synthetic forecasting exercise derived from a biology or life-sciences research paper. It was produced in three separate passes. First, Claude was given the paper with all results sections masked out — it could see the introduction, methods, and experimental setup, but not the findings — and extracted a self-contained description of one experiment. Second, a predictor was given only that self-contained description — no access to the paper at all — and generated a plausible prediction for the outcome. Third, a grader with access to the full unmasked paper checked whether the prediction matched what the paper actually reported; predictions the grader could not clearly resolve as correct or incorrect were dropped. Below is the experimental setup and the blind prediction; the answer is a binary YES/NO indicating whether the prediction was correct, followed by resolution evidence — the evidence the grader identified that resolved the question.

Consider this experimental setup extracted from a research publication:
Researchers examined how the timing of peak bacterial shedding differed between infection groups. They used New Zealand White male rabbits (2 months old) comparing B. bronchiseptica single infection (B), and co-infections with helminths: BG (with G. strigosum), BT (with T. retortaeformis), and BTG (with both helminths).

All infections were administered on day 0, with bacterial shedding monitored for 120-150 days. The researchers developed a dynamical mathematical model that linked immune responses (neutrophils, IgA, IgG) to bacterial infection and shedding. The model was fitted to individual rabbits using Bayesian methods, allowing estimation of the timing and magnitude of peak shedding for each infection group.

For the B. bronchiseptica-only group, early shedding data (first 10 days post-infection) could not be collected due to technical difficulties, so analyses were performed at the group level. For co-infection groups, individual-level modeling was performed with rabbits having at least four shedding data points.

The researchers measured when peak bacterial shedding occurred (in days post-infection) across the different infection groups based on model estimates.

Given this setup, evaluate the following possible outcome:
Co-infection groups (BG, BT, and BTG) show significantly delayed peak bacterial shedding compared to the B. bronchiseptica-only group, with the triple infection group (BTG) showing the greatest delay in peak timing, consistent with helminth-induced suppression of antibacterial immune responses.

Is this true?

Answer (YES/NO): NO